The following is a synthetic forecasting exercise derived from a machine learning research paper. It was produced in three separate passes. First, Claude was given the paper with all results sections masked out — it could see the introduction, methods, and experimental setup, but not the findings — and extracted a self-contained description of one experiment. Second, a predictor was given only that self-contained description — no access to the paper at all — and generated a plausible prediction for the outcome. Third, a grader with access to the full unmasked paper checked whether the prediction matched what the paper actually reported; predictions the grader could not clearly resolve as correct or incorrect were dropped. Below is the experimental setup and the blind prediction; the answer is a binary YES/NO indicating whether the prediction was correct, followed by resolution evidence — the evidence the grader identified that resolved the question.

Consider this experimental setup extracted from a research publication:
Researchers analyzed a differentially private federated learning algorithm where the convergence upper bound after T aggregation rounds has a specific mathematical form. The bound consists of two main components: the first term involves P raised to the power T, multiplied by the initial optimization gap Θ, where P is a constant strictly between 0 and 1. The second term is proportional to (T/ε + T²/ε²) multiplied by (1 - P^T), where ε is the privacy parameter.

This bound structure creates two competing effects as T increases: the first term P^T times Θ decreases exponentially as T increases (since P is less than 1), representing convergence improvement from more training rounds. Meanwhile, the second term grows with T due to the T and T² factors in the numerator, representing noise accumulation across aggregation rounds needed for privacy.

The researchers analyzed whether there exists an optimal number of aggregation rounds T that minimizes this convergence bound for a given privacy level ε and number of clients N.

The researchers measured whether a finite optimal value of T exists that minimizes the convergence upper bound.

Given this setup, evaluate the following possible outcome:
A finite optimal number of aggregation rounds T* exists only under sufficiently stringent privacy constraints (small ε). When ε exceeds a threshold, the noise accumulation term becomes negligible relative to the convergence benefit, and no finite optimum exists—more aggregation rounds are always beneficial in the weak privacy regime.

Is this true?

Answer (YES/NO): NO